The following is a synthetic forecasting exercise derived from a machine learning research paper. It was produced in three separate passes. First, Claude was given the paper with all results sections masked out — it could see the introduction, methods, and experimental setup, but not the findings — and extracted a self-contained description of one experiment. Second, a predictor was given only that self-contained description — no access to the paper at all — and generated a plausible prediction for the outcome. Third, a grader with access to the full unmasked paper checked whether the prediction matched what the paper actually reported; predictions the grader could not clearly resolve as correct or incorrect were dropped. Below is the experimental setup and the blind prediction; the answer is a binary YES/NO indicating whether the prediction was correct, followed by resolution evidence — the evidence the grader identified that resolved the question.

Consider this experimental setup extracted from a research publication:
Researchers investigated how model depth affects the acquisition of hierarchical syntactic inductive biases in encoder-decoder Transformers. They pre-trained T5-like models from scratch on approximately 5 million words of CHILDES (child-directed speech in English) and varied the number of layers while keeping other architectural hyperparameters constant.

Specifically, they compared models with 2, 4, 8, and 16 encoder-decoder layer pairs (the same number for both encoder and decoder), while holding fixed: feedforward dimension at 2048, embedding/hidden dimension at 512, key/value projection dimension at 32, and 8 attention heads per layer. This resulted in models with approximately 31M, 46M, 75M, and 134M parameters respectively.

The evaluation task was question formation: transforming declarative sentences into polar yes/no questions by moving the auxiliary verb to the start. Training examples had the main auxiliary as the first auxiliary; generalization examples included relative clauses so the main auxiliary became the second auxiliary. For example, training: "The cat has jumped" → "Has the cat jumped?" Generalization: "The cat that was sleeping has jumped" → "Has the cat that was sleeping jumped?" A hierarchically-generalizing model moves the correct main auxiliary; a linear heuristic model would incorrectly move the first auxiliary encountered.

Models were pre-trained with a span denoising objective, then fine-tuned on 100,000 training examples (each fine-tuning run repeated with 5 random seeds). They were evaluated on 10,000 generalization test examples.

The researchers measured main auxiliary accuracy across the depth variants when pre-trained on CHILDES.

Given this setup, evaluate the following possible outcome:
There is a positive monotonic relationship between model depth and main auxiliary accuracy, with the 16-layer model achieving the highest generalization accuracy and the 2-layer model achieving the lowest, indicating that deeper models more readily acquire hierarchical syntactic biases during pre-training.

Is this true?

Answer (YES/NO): NO